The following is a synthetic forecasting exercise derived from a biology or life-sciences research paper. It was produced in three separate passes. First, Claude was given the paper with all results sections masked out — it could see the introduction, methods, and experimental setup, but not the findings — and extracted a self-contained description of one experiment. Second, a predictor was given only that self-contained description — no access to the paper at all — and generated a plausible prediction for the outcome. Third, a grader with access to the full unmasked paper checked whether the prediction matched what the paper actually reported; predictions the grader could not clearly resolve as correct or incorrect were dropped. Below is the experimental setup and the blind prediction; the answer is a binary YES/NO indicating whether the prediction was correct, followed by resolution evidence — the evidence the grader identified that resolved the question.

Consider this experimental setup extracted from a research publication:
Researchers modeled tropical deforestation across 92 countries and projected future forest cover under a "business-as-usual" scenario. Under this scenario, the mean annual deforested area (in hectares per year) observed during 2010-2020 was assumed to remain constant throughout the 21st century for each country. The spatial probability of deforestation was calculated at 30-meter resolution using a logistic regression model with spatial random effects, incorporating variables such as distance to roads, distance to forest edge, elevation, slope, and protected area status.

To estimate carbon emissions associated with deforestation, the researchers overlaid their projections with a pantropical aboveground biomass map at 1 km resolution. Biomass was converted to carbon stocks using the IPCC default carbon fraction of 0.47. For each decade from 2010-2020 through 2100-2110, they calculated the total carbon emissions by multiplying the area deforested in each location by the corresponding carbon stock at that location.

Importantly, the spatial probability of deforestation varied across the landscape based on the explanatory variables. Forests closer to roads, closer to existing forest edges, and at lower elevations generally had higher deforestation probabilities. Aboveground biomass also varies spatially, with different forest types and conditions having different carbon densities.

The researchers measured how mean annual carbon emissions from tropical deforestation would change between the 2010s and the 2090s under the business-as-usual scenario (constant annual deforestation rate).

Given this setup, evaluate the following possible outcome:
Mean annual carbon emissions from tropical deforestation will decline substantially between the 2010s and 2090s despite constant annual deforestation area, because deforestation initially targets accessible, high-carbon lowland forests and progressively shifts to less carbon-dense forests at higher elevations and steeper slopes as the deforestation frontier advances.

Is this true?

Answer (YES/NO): NO